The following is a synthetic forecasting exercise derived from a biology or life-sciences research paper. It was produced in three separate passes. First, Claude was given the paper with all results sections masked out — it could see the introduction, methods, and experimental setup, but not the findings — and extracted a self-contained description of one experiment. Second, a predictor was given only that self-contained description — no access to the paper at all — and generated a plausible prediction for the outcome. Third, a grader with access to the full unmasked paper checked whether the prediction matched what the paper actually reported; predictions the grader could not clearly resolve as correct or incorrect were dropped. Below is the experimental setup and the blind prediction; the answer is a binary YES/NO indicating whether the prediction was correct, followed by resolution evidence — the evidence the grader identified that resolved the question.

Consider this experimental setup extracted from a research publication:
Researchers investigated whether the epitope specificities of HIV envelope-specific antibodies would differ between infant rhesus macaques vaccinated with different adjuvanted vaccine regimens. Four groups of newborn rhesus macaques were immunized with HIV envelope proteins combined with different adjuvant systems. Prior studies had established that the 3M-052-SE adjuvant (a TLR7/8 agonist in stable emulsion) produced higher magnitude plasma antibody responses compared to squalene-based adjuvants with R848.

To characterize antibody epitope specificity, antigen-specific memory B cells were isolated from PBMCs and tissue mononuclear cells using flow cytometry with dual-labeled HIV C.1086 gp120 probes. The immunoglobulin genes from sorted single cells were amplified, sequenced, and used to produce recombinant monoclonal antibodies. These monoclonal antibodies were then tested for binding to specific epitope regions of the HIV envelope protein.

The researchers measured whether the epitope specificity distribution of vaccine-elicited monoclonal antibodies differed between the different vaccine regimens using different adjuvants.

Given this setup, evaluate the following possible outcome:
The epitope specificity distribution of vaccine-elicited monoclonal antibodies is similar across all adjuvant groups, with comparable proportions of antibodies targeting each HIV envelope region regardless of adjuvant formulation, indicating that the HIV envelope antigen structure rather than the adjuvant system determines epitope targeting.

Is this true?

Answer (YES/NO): YES